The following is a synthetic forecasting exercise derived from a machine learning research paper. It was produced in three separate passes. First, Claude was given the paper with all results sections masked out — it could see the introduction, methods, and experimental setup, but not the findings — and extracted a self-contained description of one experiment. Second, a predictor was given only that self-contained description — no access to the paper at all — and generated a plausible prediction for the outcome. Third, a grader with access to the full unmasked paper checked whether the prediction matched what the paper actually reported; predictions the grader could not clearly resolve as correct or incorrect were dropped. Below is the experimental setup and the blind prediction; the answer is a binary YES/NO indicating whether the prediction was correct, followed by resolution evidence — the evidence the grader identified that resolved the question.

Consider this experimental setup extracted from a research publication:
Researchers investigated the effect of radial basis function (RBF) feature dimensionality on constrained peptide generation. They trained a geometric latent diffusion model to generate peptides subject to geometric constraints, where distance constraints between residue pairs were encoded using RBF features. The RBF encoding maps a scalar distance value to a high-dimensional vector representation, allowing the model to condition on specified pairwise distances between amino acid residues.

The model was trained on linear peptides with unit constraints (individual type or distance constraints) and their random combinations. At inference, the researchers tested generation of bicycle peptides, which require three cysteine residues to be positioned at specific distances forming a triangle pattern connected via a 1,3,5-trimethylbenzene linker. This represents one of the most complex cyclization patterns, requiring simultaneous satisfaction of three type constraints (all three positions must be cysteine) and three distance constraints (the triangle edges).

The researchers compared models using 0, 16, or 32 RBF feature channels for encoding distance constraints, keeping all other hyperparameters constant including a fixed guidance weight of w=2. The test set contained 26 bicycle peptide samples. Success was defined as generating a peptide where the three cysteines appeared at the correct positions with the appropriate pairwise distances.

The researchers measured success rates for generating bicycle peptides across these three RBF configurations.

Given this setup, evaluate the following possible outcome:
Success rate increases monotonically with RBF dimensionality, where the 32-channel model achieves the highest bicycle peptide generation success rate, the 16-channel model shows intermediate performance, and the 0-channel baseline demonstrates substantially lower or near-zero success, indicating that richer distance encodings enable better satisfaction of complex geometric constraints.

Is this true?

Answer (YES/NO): NO